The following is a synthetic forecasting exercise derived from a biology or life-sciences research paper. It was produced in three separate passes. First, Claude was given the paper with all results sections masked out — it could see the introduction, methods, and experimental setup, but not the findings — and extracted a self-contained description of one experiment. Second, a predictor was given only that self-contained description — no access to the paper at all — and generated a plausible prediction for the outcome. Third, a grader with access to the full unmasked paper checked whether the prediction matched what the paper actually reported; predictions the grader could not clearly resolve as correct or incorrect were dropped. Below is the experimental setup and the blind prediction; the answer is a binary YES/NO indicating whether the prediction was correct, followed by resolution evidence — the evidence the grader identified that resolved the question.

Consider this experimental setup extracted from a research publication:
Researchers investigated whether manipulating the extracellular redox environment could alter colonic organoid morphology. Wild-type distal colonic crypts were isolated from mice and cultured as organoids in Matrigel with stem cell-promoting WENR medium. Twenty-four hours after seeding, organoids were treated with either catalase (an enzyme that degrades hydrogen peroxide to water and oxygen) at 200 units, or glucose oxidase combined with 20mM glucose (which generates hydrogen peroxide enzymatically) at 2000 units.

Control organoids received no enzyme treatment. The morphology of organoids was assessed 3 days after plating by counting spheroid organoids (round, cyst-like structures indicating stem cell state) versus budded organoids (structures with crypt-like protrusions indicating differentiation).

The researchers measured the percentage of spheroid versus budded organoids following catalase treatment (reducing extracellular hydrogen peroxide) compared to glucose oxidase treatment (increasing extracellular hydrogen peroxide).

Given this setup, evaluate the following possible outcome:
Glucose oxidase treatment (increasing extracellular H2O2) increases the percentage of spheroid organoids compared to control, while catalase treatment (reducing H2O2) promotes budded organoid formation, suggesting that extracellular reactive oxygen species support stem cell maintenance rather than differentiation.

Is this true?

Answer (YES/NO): YES